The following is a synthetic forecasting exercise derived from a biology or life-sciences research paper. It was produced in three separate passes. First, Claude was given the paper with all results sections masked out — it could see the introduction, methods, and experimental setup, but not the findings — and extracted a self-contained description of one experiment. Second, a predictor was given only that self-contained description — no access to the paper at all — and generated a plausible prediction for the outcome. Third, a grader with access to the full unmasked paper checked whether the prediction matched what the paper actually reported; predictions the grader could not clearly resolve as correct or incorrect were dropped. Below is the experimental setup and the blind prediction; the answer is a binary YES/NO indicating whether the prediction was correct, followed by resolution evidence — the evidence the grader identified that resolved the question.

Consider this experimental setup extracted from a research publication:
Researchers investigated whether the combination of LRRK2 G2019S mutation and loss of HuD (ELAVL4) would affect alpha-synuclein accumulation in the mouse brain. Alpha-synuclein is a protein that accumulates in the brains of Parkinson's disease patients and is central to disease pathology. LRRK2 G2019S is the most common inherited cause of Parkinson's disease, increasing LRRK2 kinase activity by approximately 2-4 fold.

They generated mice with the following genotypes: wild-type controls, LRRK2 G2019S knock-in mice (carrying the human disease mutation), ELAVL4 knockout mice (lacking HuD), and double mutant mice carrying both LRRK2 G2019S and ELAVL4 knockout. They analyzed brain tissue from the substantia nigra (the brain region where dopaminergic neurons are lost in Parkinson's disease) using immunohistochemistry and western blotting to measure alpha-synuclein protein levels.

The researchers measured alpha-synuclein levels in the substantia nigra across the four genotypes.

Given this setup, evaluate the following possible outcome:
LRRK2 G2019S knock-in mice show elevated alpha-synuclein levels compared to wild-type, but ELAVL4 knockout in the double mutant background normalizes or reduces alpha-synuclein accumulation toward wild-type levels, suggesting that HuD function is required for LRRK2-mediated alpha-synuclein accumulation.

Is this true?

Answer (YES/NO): NO